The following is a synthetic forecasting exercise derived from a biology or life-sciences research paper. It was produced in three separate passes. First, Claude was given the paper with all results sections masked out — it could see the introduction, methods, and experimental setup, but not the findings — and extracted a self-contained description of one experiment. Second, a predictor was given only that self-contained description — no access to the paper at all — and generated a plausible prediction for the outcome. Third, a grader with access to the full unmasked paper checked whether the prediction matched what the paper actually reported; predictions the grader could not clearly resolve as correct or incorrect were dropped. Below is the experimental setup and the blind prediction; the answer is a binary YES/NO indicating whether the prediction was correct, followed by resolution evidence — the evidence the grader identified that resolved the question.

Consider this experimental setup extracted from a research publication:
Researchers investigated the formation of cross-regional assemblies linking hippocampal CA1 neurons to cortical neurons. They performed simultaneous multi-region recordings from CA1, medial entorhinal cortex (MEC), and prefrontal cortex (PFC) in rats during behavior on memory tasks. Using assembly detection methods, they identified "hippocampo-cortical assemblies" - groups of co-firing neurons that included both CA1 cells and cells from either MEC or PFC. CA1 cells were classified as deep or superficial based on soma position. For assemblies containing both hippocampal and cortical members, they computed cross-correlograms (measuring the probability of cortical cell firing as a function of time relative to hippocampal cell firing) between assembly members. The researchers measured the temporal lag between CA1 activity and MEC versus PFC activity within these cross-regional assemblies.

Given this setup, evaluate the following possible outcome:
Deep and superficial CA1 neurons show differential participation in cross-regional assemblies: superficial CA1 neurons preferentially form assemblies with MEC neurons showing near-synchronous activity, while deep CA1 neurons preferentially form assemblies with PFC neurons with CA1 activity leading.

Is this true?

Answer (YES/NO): NO